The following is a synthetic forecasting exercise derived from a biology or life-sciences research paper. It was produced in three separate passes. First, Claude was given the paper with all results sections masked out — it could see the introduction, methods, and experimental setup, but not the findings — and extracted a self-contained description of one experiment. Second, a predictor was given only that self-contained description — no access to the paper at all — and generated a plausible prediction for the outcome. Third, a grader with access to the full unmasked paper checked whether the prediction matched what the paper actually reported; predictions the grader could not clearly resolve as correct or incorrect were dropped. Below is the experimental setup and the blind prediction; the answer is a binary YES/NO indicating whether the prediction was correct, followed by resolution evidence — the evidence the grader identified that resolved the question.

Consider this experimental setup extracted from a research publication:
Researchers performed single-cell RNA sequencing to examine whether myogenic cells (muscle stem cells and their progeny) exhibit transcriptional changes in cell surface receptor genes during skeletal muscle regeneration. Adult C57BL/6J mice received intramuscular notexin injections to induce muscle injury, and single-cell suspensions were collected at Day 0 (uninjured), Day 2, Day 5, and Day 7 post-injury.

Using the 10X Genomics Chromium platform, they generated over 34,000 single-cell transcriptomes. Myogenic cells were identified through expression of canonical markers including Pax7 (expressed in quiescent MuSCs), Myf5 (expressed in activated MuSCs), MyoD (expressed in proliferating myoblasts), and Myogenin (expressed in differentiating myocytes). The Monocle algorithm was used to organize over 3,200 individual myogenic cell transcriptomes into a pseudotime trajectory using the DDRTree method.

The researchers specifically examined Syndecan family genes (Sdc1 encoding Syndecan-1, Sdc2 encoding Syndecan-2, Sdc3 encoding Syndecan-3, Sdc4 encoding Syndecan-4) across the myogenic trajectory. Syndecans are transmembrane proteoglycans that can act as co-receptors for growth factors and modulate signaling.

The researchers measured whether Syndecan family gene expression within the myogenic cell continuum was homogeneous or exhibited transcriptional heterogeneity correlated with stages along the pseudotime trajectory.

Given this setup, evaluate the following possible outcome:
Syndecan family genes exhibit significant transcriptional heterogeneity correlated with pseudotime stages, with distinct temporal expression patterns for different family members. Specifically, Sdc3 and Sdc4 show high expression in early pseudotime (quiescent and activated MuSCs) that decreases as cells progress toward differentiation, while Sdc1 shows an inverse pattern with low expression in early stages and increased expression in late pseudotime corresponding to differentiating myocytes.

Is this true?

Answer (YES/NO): NO